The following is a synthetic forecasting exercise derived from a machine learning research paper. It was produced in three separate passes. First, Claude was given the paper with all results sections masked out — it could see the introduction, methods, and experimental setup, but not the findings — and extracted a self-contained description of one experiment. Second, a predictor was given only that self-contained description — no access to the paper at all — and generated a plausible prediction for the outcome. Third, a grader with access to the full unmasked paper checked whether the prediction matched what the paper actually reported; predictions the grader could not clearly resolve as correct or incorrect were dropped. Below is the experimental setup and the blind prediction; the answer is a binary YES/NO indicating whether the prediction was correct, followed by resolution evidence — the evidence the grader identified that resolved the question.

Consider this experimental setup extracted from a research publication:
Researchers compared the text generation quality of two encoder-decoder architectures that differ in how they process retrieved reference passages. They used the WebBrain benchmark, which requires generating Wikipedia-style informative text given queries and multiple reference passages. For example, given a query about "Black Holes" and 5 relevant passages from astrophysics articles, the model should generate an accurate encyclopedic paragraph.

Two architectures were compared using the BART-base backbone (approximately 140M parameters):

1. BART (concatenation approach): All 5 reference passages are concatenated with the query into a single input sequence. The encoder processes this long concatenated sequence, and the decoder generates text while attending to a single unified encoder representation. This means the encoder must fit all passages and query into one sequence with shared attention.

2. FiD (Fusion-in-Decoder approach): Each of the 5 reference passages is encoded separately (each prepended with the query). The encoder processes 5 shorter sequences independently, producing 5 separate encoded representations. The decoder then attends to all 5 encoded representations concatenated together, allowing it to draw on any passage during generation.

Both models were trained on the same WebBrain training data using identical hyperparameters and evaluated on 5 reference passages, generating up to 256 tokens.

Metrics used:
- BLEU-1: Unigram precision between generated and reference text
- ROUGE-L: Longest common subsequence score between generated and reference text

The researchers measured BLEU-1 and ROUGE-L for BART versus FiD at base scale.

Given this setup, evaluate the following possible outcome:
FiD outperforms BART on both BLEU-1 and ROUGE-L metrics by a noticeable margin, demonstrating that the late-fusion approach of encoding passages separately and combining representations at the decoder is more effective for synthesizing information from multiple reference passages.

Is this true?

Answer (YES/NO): YES